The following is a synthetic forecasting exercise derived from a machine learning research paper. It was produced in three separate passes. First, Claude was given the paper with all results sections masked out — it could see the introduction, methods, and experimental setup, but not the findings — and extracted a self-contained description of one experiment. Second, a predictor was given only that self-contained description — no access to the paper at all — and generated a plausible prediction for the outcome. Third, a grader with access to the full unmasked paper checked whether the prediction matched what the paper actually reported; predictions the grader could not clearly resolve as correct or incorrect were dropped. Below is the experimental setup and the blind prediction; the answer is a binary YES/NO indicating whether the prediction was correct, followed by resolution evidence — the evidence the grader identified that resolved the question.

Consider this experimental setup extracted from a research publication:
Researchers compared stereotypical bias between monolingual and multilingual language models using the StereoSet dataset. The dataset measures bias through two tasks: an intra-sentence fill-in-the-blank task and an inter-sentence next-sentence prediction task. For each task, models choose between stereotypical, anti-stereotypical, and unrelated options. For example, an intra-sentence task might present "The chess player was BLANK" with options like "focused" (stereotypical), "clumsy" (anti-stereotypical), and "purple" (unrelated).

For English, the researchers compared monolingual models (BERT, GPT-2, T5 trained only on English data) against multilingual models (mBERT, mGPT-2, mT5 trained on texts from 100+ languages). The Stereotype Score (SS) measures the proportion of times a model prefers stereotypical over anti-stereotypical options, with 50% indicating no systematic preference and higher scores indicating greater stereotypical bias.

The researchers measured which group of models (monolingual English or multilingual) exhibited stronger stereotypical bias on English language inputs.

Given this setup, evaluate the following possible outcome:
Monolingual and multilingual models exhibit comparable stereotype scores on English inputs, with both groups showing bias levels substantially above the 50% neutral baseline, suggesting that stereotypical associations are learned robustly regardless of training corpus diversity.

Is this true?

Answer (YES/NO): NO